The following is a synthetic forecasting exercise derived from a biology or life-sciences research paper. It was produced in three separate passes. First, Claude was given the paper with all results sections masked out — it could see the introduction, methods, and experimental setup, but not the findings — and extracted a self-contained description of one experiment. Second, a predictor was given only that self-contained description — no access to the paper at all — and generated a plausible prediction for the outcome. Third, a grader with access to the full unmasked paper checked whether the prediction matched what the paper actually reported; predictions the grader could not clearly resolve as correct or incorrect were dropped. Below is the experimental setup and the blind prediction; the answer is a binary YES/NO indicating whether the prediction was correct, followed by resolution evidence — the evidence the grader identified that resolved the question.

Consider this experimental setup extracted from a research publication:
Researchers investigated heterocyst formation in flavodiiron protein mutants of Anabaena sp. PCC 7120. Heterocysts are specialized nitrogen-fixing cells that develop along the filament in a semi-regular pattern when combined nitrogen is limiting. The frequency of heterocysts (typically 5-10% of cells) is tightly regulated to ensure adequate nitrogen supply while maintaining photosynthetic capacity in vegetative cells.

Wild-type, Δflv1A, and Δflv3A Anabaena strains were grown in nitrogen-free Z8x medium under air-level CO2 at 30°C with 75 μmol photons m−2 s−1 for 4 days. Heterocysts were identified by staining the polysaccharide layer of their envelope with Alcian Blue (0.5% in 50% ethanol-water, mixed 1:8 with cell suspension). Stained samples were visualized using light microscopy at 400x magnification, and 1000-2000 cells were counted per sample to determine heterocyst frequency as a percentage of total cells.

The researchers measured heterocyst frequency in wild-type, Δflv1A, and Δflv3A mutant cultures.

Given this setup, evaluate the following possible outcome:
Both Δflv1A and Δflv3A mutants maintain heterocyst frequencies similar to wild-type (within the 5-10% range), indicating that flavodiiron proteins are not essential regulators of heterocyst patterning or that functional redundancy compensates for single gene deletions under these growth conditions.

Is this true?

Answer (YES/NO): YES